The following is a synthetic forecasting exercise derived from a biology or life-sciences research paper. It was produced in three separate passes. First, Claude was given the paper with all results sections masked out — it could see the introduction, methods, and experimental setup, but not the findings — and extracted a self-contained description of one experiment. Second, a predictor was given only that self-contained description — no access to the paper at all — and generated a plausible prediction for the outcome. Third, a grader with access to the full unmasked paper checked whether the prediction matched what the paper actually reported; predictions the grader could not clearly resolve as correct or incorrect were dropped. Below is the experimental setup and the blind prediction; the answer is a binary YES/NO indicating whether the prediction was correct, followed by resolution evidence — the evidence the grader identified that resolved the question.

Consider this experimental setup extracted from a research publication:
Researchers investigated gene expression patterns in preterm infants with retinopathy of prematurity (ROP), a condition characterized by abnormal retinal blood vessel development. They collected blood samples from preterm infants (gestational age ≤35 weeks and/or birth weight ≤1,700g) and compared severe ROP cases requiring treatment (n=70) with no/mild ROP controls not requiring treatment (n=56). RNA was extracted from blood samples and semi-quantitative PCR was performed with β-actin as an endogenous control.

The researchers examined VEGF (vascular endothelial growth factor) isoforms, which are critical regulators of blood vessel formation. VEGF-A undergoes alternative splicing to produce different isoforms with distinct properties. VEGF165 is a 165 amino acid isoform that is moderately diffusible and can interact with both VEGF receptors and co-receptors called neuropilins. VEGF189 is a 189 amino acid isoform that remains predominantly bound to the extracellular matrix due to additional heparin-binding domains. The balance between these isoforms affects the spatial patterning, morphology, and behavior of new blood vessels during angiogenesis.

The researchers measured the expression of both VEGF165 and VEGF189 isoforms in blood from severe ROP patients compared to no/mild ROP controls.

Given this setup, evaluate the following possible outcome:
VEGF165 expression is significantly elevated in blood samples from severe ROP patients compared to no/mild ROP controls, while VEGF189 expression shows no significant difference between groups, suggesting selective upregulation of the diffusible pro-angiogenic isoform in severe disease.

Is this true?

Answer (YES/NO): NO